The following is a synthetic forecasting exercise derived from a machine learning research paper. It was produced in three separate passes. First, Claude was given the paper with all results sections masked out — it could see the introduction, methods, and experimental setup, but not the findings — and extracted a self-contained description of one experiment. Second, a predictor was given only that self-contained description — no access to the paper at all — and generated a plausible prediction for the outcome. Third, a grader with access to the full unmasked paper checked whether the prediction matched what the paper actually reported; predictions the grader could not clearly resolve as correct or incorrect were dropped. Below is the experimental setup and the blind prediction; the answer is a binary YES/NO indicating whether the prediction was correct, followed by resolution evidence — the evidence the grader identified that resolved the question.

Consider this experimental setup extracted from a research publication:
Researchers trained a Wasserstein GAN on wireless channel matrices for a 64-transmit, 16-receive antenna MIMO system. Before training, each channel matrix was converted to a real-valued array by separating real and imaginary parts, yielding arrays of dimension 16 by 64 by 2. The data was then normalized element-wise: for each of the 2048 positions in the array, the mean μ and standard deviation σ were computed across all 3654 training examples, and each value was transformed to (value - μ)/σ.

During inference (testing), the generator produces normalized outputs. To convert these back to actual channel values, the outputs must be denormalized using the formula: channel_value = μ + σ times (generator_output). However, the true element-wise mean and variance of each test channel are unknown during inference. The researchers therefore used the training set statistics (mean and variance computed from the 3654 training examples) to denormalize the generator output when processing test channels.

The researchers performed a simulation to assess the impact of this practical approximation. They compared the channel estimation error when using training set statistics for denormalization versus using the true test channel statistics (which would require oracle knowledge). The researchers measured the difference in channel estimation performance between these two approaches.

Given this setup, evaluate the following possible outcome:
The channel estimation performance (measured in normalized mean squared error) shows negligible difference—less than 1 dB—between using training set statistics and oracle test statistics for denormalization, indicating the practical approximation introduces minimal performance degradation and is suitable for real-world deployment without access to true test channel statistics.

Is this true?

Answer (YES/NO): YES